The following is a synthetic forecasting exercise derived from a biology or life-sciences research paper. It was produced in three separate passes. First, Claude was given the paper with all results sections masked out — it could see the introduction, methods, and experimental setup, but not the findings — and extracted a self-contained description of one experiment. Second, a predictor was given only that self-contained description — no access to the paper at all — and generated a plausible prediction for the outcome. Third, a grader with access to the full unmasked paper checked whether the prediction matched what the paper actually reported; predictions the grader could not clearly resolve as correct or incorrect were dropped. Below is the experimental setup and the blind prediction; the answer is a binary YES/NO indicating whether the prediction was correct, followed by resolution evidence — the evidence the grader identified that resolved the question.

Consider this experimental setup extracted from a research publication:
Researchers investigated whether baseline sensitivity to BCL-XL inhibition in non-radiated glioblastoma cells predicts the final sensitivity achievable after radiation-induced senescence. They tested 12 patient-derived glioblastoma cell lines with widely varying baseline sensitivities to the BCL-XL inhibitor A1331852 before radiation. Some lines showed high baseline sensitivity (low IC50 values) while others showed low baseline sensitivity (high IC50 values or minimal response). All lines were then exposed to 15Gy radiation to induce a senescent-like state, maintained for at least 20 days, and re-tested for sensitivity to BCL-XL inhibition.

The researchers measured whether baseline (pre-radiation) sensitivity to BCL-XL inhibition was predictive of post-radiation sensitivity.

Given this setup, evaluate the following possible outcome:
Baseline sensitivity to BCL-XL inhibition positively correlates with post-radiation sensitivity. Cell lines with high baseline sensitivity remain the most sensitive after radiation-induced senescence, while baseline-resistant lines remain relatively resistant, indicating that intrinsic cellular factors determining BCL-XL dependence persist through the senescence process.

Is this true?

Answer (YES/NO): NO